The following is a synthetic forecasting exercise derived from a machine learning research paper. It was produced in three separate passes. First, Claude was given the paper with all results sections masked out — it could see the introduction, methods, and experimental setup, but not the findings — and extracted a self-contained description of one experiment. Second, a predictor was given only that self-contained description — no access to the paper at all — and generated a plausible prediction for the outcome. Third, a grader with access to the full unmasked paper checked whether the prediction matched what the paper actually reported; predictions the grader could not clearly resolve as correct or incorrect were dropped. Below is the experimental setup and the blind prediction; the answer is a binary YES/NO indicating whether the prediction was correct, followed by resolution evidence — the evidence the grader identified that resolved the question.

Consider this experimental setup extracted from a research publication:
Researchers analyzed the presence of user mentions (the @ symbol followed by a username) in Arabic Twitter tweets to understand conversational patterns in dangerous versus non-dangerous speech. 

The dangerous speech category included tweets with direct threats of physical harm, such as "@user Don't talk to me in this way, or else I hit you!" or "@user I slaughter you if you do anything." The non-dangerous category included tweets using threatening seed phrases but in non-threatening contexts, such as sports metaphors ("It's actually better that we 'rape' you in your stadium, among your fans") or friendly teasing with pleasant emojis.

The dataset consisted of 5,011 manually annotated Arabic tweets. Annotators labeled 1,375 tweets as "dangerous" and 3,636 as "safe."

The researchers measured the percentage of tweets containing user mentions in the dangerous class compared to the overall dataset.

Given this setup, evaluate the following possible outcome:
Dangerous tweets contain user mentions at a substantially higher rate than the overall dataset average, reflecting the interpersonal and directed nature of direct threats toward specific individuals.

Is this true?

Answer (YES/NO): YES